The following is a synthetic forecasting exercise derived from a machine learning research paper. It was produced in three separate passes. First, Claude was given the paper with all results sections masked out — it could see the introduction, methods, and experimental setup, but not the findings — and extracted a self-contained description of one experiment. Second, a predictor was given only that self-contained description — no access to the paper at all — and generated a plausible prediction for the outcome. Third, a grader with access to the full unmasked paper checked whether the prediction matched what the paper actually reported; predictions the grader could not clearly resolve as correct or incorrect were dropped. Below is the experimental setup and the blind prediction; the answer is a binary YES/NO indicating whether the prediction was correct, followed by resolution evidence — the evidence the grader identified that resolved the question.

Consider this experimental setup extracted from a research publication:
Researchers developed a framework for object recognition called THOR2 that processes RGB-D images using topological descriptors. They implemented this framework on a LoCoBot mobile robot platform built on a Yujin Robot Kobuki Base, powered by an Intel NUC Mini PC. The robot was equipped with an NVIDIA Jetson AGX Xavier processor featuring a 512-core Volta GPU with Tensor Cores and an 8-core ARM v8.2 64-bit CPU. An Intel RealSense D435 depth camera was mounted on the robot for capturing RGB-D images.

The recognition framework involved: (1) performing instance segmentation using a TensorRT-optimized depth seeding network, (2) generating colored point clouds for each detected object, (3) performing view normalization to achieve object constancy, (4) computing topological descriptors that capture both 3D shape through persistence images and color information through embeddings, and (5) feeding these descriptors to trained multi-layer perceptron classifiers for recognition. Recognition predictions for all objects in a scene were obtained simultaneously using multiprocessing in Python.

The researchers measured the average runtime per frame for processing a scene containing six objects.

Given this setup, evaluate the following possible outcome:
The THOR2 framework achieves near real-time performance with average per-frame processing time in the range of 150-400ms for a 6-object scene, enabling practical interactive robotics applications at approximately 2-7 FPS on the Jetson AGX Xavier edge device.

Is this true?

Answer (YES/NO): NO